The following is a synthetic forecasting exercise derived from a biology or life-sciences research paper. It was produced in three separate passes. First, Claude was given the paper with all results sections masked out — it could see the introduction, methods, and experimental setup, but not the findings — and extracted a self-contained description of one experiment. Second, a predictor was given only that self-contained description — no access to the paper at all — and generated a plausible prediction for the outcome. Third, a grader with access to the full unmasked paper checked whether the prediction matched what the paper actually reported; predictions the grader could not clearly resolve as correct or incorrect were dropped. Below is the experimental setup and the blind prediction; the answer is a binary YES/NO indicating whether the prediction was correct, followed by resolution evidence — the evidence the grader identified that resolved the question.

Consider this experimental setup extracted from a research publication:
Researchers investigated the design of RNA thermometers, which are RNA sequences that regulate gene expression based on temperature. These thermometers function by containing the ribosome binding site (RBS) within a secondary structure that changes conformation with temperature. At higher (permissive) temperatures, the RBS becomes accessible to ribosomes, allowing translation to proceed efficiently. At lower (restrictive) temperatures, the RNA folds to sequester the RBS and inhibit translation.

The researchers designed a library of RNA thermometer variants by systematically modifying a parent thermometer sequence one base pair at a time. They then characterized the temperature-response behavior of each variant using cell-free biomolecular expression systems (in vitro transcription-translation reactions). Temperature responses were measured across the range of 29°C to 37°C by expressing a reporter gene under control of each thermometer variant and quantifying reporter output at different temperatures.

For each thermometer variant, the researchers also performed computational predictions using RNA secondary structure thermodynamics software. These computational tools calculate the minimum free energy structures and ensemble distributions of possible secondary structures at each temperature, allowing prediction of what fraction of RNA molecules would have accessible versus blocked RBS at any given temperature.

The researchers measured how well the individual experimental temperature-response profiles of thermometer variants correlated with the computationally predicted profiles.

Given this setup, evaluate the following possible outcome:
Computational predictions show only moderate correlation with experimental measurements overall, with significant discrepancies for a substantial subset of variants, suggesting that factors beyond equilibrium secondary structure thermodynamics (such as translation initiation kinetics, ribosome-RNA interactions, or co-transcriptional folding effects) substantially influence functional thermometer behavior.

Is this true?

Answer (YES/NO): YES